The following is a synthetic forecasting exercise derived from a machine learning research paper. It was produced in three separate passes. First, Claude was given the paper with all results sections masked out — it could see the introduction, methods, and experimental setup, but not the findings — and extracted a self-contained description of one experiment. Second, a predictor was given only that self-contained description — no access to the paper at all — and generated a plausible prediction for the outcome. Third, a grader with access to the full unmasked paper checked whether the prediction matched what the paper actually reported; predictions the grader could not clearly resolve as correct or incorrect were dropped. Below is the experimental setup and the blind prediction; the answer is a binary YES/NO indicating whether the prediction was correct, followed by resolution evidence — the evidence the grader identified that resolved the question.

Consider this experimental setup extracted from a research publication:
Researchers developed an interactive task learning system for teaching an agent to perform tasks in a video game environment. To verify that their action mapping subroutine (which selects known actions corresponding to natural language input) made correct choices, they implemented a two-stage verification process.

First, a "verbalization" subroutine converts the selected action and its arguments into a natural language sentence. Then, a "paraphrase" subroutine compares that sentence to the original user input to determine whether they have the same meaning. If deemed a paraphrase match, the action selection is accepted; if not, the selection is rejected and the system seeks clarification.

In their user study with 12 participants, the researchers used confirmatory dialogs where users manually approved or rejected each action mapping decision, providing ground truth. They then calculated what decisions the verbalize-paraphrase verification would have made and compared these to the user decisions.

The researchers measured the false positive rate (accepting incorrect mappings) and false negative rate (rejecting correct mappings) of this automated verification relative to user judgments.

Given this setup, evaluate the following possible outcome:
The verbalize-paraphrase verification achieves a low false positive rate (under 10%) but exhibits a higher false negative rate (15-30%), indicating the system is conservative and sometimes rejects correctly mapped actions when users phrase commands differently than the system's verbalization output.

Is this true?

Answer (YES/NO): YES